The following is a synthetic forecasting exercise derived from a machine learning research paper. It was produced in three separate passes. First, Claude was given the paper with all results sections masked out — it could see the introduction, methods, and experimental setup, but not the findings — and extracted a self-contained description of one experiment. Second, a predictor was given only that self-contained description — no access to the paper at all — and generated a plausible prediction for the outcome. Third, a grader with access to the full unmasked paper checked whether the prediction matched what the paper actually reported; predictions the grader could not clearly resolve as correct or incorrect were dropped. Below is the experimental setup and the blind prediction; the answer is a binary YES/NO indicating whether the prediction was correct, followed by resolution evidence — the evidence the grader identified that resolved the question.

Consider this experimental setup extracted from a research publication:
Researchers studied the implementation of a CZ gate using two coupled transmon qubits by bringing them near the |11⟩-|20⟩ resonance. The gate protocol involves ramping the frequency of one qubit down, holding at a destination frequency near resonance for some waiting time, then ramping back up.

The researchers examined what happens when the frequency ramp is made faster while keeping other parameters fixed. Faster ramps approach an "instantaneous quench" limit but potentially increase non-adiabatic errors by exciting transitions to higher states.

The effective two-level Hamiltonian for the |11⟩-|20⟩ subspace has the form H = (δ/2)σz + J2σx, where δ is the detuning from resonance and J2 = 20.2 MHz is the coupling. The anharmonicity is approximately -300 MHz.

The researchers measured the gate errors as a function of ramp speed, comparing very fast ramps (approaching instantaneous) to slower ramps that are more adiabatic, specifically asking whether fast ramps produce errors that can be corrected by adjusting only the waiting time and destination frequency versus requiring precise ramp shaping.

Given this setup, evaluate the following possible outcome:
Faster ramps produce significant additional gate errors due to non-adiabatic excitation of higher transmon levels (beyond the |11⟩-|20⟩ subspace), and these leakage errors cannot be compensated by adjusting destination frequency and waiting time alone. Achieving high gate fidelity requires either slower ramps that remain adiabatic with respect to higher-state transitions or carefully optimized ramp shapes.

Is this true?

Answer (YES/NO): NO